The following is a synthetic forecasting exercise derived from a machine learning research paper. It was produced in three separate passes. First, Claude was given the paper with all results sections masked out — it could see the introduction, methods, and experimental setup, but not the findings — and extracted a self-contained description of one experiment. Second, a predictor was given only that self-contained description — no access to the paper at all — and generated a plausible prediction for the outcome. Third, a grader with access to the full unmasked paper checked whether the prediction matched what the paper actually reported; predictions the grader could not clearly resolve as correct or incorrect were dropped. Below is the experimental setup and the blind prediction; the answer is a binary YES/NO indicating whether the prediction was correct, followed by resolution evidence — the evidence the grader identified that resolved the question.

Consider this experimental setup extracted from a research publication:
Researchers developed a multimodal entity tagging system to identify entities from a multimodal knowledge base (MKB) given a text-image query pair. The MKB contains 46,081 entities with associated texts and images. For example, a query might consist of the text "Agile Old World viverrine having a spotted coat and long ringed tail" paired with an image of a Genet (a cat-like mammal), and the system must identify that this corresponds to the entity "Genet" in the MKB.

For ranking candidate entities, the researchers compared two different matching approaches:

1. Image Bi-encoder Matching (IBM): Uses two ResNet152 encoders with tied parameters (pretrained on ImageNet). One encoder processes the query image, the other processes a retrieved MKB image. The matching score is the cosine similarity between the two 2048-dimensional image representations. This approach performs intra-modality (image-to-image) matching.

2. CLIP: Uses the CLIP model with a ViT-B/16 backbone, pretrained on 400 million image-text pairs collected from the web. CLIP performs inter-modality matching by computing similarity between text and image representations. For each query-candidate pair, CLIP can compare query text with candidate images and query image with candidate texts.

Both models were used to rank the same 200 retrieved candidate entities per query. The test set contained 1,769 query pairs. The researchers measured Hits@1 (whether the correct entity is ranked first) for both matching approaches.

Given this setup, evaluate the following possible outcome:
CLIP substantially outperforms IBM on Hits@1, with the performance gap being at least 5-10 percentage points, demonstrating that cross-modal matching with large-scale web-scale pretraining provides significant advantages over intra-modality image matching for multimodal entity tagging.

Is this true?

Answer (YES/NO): YES